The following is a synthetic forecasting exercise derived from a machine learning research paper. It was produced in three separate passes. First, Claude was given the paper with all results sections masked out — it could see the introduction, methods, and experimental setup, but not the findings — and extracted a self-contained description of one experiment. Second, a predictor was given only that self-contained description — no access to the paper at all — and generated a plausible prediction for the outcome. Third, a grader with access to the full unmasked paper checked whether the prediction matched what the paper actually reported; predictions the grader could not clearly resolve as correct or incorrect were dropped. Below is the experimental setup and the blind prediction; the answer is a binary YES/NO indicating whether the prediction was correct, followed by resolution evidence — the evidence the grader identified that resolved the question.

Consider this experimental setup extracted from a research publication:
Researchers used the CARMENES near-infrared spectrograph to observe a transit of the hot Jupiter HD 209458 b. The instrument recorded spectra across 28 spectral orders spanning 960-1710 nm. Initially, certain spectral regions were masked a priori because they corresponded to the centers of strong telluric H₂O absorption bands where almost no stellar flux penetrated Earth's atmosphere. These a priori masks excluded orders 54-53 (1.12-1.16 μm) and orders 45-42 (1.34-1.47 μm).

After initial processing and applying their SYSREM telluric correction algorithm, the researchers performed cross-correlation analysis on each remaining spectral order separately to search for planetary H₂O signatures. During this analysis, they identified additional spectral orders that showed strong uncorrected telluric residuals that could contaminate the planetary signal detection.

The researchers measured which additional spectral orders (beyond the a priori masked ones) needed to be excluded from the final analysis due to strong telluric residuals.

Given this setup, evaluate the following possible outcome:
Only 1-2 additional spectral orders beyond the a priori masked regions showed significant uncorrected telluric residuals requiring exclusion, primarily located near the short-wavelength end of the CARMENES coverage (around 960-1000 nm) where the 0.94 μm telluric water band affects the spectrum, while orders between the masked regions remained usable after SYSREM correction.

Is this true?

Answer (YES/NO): NO